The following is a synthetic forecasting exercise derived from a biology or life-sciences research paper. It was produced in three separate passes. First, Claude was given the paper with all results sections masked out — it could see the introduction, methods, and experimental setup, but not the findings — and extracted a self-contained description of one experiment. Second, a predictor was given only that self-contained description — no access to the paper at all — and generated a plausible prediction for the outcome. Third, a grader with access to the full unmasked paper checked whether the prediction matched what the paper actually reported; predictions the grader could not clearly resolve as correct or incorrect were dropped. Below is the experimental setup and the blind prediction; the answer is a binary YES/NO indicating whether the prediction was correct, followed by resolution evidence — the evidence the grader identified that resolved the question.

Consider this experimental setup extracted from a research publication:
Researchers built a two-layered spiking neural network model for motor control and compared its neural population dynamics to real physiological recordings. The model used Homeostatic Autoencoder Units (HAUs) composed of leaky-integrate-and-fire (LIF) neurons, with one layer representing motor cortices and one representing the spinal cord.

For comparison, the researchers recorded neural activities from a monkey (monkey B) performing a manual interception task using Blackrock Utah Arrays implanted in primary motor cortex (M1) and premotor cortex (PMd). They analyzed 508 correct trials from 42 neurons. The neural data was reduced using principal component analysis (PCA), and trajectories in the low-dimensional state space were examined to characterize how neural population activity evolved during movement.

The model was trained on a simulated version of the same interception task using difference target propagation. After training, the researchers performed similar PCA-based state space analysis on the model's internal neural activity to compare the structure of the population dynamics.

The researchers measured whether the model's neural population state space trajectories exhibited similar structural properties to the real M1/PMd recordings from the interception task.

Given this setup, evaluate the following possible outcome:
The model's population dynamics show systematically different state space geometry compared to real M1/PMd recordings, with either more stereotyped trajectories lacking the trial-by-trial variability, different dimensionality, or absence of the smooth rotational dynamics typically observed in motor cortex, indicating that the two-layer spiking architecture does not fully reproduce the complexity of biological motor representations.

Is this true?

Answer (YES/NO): NO